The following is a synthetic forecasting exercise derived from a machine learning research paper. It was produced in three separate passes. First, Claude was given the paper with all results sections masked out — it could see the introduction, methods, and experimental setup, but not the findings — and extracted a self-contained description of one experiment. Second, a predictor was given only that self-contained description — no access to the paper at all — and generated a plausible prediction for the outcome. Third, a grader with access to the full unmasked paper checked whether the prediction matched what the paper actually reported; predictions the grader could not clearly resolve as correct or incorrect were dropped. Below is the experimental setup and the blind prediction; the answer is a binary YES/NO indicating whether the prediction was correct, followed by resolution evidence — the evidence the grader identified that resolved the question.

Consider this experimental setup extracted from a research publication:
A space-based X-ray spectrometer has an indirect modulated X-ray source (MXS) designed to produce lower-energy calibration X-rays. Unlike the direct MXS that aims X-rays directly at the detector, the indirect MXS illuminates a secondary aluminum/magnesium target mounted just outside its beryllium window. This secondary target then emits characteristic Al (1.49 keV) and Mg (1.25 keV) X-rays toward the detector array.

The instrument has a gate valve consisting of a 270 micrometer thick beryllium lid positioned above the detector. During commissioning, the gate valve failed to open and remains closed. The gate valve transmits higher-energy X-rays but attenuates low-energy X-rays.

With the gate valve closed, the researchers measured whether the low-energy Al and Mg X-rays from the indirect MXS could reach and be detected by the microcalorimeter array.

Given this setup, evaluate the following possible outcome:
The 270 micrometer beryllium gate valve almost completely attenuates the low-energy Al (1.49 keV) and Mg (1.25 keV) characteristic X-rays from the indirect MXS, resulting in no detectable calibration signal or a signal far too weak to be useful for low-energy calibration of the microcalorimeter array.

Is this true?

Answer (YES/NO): YES